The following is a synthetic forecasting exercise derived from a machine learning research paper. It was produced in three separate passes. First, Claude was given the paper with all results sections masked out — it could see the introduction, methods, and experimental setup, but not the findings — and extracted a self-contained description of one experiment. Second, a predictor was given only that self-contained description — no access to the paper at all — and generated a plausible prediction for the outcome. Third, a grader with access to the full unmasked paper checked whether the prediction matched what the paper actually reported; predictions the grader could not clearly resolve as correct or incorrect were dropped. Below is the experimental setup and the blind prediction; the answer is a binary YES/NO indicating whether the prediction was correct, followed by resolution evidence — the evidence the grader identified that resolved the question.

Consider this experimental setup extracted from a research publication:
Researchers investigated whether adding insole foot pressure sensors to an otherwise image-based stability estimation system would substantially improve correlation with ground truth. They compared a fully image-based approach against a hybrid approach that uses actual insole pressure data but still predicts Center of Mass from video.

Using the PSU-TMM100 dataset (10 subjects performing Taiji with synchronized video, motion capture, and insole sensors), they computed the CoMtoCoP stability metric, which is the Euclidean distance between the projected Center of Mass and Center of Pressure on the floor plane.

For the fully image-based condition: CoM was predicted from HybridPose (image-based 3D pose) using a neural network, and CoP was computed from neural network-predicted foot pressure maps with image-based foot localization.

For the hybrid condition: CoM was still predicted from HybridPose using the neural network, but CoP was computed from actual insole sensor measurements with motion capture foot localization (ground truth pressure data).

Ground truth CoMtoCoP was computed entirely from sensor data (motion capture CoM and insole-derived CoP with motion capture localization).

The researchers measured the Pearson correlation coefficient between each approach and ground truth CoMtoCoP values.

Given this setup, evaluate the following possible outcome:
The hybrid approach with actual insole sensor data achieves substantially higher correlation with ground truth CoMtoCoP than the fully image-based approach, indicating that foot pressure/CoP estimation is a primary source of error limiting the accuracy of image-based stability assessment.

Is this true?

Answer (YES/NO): YES